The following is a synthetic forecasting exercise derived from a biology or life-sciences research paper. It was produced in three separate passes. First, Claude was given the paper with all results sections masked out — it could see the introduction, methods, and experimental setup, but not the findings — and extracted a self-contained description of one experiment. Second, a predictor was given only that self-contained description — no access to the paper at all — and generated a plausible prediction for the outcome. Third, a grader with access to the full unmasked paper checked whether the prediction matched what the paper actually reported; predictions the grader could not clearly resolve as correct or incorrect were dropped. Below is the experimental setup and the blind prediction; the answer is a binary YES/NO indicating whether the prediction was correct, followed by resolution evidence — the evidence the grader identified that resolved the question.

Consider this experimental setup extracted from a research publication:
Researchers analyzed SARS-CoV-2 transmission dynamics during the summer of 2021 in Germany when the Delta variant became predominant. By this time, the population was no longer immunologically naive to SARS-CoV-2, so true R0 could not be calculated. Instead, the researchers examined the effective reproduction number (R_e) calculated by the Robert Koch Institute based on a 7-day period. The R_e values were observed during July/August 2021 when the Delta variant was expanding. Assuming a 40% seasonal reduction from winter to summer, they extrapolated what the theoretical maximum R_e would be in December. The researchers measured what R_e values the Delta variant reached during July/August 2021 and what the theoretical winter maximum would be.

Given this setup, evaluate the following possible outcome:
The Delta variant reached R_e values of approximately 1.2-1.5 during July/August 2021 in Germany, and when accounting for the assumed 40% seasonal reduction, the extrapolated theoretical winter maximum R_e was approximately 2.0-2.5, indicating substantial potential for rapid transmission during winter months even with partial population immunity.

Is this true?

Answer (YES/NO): YES